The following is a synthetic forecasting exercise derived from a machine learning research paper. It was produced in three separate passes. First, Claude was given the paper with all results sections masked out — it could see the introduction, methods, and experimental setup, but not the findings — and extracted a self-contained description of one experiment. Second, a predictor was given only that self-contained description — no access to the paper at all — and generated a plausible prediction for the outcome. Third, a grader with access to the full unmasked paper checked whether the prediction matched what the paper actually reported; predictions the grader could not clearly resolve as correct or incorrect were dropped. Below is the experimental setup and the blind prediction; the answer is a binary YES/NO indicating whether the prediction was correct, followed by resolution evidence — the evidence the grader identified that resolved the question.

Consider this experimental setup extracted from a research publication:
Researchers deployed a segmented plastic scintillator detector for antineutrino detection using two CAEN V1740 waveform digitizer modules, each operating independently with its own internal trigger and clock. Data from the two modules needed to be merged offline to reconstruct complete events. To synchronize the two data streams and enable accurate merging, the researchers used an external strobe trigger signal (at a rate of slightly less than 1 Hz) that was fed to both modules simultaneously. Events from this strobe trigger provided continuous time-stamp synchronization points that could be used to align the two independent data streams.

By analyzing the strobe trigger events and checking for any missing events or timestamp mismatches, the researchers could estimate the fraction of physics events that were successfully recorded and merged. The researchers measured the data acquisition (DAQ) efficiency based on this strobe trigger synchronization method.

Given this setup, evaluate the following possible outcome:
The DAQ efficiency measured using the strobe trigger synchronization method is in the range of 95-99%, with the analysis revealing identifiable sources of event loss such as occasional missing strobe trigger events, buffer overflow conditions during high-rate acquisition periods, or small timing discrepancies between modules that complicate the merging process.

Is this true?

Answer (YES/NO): NO